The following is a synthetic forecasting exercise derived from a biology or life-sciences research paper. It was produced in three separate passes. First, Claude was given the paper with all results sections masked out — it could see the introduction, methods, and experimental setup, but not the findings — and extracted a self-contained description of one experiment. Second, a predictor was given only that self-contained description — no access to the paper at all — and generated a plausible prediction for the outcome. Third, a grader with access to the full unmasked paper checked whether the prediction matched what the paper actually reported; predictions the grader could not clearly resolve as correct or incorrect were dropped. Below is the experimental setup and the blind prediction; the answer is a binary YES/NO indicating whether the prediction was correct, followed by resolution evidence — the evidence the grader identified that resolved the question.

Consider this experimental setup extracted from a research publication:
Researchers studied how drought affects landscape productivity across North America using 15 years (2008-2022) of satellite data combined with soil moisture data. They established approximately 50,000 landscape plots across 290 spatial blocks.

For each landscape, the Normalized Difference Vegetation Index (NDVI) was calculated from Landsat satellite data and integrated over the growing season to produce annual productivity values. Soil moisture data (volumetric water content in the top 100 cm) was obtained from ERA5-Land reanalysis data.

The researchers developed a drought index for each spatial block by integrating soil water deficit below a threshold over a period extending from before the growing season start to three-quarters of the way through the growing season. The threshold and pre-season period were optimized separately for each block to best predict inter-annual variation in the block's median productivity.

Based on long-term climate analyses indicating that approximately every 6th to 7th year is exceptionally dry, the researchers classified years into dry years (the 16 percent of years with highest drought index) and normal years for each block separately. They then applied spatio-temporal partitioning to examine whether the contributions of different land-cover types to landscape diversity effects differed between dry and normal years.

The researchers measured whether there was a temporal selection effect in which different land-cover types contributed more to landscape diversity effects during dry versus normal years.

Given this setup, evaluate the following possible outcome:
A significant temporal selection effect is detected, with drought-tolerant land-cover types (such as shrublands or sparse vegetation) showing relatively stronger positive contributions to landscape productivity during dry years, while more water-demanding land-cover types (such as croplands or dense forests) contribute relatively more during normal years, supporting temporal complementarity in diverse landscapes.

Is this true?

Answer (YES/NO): NO